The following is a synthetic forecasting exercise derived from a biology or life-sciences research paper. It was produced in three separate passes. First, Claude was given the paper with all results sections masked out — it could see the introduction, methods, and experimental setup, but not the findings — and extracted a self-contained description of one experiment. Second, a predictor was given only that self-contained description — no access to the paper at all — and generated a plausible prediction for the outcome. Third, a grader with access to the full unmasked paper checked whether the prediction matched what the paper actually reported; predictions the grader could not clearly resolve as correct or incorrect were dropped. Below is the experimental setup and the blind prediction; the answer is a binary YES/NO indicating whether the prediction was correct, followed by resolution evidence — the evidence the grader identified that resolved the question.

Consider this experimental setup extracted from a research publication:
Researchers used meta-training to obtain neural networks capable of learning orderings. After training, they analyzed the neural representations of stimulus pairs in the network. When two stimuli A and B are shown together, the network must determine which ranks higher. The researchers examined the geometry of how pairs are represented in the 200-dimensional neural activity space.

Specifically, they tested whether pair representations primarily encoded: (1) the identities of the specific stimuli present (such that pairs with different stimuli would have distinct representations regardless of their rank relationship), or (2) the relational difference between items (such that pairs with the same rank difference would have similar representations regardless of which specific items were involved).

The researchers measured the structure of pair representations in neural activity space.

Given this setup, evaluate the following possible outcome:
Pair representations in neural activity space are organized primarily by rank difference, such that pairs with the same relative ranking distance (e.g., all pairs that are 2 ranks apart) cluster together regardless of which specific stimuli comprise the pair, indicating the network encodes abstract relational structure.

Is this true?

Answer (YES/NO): NO